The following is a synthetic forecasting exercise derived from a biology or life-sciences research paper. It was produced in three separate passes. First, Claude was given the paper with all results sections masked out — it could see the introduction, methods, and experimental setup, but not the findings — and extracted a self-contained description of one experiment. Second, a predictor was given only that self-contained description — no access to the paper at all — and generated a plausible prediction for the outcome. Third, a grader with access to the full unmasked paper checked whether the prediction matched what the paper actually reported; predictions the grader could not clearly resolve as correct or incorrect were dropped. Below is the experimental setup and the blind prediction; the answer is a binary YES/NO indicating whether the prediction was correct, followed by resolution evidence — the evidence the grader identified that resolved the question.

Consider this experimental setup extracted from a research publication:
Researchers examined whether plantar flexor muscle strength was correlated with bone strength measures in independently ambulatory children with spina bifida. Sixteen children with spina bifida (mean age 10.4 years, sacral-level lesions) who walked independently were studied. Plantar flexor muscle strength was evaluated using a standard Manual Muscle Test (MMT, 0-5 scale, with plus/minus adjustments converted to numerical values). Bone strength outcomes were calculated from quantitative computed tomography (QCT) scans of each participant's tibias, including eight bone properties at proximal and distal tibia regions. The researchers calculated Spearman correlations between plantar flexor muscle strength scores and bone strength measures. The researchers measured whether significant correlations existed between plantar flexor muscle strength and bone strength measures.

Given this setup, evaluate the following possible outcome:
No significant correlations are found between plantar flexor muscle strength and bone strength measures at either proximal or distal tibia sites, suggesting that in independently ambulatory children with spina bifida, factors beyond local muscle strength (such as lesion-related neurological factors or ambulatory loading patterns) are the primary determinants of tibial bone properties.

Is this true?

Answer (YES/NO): YES